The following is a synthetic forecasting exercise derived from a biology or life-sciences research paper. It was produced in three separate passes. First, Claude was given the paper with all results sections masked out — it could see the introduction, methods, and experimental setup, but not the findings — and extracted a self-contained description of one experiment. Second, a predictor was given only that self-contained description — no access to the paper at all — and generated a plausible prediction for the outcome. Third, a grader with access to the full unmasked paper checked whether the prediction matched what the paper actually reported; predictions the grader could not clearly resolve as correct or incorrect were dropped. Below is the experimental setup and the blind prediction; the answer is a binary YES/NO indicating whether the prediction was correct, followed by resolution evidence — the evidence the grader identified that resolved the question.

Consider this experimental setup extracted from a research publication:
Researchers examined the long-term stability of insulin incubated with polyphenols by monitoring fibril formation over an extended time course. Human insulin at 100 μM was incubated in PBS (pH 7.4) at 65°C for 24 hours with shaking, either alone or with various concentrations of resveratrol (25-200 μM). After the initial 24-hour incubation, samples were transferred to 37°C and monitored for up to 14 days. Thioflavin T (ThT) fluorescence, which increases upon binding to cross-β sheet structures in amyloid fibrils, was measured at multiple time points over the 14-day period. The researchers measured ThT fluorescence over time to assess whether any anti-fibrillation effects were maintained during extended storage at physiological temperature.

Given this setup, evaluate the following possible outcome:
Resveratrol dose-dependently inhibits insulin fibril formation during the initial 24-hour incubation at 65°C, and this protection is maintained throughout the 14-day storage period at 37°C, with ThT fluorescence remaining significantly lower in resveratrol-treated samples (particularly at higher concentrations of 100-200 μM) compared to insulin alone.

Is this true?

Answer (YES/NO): YES